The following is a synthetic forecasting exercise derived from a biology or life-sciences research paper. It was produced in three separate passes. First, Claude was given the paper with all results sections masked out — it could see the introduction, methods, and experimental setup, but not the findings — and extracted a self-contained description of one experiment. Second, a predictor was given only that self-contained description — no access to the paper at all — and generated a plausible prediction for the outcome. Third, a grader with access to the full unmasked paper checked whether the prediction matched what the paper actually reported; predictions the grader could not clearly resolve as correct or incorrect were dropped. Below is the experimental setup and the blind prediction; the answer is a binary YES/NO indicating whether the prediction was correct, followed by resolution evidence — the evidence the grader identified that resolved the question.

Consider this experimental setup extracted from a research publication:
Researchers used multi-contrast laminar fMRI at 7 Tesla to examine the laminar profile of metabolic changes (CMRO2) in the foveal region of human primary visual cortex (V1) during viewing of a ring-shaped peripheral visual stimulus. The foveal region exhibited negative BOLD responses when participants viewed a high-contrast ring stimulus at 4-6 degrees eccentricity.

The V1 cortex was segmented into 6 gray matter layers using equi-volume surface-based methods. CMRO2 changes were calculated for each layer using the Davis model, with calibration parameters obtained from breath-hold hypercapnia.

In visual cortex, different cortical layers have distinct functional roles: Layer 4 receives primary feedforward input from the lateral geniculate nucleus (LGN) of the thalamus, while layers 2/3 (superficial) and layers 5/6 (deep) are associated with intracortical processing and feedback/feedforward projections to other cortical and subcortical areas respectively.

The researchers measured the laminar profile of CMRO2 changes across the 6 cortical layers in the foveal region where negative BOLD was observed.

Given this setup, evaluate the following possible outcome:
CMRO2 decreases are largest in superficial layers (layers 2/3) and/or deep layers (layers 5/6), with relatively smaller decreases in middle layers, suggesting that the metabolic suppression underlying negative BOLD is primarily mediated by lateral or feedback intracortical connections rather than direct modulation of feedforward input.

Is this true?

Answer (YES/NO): YES